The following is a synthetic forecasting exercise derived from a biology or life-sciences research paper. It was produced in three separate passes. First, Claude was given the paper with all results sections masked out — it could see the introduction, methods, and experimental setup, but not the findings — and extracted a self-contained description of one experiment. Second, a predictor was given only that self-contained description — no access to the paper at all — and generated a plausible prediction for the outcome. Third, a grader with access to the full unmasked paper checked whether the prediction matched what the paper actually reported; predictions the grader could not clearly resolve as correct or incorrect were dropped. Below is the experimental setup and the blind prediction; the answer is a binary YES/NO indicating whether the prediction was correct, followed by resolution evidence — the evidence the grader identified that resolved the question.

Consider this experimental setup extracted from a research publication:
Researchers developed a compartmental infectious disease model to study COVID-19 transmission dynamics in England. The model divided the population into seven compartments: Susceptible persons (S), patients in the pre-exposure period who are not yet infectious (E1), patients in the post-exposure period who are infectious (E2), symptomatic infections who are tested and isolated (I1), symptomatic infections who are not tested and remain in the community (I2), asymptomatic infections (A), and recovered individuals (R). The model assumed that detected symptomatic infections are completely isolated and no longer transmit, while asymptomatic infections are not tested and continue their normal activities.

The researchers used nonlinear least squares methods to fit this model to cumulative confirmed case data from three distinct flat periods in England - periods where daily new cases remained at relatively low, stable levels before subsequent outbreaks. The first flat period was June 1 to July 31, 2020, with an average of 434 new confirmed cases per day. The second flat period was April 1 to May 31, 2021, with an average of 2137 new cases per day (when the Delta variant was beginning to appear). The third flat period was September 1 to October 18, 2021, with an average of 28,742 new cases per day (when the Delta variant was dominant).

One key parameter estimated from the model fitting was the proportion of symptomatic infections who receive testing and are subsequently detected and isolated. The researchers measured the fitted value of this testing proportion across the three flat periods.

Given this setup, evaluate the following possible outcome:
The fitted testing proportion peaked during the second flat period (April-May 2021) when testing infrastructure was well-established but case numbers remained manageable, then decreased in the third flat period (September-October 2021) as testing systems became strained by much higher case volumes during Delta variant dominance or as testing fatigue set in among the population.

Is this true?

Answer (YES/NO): NO